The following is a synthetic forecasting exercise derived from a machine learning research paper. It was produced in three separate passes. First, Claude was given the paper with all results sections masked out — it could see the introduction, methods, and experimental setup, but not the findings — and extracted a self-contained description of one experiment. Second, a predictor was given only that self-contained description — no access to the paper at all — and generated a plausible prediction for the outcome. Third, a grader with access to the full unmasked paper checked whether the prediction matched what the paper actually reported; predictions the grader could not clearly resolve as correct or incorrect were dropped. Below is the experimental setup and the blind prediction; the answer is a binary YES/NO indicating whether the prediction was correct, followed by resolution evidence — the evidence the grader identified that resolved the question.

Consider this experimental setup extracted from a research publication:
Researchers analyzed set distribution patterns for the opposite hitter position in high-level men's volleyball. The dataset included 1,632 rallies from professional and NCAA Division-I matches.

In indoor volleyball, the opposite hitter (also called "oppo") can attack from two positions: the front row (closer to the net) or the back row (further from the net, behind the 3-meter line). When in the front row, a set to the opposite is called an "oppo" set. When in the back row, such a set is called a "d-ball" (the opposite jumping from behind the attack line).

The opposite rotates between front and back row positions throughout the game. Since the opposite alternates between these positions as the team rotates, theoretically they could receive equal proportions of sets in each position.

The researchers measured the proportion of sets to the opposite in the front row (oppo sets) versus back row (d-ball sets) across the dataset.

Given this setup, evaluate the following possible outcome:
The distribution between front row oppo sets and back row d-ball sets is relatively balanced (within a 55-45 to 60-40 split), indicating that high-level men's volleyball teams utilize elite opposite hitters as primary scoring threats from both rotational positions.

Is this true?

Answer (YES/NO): NO